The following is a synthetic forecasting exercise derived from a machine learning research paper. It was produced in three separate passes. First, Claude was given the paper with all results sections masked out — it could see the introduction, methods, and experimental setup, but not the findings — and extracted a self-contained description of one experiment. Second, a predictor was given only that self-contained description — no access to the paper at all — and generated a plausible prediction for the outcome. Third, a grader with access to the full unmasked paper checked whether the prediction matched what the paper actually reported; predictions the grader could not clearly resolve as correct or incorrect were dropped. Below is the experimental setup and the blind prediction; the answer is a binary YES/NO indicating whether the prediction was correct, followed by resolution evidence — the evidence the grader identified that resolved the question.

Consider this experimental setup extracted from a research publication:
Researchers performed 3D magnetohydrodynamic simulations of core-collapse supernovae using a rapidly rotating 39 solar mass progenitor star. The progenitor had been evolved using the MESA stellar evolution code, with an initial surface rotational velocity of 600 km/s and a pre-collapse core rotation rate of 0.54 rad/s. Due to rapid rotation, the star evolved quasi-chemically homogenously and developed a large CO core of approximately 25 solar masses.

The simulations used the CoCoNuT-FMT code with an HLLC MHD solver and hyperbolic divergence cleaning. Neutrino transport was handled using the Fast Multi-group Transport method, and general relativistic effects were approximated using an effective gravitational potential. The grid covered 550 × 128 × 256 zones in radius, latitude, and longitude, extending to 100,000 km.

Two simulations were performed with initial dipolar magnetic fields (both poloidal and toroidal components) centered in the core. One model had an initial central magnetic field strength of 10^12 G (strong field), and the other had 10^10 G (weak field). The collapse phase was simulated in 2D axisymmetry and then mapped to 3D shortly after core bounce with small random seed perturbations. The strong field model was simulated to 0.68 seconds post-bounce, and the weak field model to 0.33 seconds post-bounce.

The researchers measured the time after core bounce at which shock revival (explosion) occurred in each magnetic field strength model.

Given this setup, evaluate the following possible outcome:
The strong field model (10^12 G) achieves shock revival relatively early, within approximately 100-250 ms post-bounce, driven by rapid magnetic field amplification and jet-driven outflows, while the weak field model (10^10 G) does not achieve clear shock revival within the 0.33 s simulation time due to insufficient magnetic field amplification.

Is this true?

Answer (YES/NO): NO